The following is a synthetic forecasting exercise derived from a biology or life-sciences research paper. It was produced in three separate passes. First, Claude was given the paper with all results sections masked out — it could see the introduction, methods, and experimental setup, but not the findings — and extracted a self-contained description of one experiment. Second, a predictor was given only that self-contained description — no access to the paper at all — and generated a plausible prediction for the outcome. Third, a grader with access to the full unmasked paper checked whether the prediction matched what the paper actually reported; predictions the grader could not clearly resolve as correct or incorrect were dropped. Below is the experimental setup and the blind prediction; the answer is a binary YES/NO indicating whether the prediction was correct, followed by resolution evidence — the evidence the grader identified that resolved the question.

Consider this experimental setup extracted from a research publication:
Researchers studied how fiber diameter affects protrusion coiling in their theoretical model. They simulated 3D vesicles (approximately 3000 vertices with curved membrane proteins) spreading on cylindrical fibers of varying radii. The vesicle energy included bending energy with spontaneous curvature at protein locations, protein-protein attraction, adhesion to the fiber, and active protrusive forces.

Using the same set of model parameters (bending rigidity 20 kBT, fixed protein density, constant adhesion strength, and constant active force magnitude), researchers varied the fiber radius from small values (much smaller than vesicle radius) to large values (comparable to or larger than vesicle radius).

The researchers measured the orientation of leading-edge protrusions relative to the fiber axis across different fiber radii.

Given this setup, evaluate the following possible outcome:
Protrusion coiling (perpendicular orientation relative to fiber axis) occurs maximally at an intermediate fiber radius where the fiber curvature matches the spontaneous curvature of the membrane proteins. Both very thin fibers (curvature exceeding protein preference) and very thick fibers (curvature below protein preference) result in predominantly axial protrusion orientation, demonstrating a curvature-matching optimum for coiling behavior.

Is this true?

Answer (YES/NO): NO